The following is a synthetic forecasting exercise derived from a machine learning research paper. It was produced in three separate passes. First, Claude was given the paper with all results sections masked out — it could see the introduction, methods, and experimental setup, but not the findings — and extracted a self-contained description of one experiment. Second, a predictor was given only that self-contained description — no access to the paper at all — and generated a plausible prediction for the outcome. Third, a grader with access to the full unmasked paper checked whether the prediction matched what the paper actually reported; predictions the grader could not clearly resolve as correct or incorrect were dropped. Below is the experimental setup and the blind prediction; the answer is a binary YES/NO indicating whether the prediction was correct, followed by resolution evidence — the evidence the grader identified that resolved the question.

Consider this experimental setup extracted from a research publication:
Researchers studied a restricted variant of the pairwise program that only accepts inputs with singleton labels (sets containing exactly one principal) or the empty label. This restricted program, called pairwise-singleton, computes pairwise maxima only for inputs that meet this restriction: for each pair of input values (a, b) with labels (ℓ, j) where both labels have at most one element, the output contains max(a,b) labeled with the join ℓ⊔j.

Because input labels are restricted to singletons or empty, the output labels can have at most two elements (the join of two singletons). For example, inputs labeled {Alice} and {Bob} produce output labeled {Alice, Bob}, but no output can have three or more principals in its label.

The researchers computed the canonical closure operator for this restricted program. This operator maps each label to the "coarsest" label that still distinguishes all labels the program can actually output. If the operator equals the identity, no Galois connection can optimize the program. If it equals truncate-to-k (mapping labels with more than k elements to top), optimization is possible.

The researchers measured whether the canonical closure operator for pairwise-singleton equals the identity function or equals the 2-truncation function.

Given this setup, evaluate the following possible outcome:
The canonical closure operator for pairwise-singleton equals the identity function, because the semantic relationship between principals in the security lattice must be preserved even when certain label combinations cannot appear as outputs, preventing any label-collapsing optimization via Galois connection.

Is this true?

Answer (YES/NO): NO